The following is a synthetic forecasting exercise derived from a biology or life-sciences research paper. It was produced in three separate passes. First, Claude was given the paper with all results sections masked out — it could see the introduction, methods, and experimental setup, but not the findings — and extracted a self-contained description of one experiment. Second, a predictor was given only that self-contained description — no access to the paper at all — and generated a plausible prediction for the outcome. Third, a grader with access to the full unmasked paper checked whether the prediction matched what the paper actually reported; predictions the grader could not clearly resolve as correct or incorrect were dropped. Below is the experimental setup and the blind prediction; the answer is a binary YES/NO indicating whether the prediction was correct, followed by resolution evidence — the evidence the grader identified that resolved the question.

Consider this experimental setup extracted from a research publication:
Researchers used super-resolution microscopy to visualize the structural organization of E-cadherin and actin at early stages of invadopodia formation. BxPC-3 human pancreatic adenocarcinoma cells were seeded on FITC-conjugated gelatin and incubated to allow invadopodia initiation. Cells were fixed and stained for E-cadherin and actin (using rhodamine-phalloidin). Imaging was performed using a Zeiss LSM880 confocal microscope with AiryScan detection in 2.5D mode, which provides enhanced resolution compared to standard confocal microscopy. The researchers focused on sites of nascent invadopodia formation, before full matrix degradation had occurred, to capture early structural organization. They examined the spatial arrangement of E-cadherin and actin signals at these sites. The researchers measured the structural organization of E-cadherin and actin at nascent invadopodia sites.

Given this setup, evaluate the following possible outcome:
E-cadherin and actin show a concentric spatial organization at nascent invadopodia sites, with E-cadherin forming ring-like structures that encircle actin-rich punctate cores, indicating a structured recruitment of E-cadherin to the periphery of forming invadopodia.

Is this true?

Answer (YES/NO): NO